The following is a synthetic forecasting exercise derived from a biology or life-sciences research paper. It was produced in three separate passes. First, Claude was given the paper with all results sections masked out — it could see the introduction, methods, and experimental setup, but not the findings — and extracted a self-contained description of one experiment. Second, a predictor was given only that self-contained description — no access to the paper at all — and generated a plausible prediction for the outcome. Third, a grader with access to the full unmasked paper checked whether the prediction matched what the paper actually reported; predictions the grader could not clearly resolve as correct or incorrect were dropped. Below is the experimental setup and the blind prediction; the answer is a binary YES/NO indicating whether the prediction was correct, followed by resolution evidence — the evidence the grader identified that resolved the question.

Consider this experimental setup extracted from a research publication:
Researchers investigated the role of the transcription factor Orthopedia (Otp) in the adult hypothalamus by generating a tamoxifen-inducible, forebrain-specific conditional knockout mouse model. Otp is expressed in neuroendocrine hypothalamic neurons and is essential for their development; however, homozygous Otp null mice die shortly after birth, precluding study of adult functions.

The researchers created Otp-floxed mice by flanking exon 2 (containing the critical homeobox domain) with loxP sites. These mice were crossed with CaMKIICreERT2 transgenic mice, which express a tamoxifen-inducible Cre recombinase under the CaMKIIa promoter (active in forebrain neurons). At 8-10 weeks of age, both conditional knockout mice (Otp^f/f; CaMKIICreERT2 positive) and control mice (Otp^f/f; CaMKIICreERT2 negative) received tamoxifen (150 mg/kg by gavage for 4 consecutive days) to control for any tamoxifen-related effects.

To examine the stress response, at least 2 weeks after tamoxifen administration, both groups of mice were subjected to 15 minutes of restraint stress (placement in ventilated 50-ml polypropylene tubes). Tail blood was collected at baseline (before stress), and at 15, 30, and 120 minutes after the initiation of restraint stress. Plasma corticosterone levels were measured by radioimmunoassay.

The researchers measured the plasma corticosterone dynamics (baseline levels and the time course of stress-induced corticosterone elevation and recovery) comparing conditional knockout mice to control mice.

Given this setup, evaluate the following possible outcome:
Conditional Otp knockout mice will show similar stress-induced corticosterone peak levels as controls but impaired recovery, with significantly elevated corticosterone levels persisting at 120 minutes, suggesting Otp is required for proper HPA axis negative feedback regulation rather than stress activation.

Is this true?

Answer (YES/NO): NO